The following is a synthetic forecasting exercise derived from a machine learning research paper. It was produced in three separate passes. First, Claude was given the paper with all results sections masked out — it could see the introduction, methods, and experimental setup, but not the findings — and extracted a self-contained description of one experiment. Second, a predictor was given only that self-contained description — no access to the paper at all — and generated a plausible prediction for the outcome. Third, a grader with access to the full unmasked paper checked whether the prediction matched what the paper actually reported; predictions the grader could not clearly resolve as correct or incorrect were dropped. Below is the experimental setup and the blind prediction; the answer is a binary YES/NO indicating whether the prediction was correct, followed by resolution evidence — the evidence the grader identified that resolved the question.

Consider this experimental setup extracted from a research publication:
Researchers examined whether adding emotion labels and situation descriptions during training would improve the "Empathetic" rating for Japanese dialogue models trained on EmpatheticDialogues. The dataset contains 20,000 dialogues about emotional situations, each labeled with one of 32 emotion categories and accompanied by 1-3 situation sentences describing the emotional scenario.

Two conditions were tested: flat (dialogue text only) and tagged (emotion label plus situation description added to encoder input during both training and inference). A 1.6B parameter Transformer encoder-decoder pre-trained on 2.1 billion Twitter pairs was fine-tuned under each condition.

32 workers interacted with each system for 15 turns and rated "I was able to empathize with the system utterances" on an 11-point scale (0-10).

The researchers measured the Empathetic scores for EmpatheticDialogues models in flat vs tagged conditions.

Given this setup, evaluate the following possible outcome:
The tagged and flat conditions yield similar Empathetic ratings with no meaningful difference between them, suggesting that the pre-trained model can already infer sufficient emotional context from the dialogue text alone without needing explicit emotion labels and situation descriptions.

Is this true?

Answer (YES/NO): NO